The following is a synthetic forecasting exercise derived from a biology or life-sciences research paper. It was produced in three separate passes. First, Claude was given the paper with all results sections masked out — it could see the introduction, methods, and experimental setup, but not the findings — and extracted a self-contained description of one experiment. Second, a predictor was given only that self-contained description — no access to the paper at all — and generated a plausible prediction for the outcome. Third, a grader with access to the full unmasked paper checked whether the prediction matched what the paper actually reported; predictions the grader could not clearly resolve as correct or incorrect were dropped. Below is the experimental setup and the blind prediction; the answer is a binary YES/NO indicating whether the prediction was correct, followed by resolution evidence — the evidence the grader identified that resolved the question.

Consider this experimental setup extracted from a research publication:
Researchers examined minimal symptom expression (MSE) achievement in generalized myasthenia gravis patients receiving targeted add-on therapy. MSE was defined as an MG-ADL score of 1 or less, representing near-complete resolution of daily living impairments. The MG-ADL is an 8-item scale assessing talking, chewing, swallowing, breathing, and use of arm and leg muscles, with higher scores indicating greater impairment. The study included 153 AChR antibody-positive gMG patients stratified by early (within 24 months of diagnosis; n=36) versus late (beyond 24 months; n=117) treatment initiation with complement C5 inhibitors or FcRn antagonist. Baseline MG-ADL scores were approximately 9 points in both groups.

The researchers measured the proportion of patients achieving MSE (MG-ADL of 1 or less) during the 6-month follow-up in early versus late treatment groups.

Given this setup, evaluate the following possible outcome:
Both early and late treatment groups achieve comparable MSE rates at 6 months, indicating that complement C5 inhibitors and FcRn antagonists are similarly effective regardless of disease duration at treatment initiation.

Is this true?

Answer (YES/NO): NO